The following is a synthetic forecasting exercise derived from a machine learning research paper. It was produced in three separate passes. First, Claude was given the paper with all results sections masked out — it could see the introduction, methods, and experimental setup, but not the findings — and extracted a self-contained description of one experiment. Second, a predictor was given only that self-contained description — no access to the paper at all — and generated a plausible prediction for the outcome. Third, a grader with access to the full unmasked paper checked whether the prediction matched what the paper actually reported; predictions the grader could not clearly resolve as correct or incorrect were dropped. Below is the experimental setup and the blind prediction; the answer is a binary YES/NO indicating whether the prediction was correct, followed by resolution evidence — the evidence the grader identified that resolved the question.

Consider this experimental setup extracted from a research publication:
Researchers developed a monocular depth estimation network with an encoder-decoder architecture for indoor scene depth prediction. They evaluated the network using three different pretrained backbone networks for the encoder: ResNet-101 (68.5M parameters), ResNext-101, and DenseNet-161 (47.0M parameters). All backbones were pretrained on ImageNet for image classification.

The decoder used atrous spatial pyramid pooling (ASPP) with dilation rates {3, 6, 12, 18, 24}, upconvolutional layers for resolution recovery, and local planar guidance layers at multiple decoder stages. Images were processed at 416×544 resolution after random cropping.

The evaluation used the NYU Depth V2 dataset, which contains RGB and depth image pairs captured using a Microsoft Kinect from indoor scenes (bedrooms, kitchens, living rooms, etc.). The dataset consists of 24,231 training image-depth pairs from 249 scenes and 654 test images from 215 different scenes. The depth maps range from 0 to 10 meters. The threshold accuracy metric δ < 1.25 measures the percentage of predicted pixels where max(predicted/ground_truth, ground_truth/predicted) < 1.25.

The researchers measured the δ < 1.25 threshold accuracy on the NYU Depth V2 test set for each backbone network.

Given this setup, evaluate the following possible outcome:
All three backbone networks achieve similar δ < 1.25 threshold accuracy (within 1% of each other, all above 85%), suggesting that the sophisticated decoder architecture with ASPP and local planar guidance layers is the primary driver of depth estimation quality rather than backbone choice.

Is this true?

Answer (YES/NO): NO